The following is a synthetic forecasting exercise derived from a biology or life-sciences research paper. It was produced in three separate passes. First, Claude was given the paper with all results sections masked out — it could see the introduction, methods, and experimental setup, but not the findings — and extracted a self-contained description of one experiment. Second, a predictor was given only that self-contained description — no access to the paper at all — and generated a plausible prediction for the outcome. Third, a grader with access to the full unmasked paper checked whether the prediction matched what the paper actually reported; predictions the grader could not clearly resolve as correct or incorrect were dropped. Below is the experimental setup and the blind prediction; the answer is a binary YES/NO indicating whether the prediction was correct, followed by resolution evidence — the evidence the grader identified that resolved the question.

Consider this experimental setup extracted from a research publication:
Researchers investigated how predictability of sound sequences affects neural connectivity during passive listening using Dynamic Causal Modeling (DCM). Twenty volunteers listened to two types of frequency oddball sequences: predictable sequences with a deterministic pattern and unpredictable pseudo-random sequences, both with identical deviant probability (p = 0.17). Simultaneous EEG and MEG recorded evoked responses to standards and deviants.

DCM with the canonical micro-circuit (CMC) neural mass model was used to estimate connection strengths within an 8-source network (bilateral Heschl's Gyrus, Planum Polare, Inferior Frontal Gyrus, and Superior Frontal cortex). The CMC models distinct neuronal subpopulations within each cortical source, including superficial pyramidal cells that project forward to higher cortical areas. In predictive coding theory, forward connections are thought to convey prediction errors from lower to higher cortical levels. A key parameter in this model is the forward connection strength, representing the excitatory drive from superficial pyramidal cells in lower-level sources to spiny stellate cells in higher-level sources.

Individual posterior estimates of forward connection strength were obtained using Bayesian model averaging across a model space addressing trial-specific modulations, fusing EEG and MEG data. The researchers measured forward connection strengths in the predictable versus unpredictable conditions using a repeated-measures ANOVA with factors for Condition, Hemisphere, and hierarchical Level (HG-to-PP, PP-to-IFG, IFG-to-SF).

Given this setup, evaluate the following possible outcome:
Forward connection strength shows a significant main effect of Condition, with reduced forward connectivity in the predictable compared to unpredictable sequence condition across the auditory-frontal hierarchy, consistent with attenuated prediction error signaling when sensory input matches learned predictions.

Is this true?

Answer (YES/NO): NO